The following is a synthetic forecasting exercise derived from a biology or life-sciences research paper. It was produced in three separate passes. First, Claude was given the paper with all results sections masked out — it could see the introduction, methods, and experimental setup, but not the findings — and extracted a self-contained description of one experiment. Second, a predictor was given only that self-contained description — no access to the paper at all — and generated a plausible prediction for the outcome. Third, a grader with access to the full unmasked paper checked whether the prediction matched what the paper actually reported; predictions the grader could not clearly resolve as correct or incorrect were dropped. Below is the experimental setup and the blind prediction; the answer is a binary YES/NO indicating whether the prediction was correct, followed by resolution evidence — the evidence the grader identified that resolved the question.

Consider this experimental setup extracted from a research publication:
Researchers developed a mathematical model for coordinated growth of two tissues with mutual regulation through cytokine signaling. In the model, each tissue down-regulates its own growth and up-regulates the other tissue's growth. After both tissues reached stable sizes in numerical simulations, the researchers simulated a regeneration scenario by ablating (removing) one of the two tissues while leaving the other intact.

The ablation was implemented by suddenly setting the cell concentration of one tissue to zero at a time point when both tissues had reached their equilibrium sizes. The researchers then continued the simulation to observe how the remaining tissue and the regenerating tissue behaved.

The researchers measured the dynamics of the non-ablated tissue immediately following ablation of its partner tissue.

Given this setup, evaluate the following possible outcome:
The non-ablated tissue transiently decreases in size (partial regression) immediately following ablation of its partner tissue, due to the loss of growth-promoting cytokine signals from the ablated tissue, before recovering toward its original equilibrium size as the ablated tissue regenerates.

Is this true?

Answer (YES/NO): YES